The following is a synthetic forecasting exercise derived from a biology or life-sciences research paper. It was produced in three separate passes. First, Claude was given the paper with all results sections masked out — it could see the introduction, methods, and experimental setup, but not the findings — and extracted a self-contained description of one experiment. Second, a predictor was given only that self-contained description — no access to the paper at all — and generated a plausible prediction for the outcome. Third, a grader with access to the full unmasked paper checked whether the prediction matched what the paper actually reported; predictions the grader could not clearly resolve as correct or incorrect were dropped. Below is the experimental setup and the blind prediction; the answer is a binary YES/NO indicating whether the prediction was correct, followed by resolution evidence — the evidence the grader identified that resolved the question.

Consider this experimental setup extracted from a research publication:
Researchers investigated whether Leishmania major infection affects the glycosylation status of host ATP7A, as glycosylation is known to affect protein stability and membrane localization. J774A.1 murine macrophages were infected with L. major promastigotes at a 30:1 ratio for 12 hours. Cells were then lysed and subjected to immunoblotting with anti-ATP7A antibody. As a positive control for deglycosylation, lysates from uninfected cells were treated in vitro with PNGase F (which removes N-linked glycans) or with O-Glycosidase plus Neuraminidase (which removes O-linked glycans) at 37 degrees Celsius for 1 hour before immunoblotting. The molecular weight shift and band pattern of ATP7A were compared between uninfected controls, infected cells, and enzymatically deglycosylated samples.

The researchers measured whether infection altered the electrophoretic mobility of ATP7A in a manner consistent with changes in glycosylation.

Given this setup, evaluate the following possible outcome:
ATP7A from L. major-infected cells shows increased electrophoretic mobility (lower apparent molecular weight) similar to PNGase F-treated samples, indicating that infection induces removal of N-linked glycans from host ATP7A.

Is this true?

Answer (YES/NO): YES